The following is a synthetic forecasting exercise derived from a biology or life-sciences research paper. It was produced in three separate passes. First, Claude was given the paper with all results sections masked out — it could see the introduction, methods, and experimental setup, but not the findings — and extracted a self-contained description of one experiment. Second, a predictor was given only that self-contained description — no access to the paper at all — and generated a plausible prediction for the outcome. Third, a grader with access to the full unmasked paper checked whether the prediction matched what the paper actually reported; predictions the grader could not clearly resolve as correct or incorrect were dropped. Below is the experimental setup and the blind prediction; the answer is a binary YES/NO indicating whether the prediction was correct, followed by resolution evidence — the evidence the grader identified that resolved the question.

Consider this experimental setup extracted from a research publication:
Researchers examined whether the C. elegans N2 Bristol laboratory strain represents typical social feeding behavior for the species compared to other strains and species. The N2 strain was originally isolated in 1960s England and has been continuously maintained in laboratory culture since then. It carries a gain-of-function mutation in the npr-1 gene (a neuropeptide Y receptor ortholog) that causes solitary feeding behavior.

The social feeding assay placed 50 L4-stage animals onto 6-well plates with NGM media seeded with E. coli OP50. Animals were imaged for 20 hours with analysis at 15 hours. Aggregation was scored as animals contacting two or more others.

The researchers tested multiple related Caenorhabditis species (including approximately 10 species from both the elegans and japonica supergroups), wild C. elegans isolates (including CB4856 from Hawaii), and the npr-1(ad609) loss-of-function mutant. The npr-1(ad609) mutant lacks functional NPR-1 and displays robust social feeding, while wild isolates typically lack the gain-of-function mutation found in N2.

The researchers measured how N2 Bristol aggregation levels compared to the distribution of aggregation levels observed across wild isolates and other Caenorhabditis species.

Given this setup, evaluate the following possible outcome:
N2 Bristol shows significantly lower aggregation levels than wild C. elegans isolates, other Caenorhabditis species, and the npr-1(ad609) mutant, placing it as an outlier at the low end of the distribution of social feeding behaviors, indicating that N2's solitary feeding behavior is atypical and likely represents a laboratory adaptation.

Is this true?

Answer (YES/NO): YES